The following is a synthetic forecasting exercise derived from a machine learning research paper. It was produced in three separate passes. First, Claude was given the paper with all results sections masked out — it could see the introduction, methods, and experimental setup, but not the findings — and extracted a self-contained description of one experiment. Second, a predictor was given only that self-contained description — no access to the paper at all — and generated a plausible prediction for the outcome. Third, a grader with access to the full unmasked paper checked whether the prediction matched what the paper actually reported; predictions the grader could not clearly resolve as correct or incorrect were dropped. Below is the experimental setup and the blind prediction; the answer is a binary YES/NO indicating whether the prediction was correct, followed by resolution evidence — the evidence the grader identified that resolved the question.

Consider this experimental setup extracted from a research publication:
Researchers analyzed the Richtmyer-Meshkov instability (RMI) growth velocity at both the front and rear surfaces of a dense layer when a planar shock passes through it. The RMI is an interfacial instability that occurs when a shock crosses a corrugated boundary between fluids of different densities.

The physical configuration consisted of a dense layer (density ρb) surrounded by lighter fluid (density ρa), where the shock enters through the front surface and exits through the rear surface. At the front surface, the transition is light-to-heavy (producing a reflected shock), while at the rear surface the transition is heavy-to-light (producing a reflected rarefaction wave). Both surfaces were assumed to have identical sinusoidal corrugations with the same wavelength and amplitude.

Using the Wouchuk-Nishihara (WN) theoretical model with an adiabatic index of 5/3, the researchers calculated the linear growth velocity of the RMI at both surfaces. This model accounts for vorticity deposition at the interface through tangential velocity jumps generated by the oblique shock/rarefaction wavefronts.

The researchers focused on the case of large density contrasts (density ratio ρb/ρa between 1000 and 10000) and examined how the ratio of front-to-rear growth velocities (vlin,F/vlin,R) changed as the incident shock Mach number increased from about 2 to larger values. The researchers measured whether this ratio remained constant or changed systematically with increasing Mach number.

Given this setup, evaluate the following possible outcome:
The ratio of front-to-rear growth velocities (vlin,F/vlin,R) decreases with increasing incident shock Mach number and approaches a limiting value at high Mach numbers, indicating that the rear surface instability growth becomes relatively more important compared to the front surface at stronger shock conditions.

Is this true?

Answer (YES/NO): NO